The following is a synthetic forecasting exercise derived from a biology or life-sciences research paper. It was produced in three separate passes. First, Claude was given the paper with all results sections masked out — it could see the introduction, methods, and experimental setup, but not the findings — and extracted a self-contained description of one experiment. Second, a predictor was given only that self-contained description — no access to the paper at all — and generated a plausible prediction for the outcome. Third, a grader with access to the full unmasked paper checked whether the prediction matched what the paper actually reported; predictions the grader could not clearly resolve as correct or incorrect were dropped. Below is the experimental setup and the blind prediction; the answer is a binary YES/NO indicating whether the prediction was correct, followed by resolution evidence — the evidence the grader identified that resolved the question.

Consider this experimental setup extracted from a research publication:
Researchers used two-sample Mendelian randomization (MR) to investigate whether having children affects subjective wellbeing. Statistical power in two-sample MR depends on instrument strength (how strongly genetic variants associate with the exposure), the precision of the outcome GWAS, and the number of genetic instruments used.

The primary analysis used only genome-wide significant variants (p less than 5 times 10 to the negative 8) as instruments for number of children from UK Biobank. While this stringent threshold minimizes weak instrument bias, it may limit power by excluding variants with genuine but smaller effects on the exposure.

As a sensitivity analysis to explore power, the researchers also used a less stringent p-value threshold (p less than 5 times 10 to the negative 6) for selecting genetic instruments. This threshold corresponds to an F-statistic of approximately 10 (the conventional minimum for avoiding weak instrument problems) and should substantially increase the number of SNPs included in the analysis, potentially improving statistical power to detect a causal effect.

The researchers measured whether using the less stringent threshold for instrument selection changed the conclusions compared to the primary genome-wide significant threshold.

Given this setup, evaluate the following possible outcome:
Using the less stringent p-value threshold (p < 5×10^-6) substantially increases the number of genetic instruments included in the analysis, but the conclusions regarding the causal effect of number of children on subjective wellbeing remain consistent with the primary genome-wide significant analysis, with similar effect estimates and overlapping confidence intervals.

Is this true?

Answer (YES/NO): NO